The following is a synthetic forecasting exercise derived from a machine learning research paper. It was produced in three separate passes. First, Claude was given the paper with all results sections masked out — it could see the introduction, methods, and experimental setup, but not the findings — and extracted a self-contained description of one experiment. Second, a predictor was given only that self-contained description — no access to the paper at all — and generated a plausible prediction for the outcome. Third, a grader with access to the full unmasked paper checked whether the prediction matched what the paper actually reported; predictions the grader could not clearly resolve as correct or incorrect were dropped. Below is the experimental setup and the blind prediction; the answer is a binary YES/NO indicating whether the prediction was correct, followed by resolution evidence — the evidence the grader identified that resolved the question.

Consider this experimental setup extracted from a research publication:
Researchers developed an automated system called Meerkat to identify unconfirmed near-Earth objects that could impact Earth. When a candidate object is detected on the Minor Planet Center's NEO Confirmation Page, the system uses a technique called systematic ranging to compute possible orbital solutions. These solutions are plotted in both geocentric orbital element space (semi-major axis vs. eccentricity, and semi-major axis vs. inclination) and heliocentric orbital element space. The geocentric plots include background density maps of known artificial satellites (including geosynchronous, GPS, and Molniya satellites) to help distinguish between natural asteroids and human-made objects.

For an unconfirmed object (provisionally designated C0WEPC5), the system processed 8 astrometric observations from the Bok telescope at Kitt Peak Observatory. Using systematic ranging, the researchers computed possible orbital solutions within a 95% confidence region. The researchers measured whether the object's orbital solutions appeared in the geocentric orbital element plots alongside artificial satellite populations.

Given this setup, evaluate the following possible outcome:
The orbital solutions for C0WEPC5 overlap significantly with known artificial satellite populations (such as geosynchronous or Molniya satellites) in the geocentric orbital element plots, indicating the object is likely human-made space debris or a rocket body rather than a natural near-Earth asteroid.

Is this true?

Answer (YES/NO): NO